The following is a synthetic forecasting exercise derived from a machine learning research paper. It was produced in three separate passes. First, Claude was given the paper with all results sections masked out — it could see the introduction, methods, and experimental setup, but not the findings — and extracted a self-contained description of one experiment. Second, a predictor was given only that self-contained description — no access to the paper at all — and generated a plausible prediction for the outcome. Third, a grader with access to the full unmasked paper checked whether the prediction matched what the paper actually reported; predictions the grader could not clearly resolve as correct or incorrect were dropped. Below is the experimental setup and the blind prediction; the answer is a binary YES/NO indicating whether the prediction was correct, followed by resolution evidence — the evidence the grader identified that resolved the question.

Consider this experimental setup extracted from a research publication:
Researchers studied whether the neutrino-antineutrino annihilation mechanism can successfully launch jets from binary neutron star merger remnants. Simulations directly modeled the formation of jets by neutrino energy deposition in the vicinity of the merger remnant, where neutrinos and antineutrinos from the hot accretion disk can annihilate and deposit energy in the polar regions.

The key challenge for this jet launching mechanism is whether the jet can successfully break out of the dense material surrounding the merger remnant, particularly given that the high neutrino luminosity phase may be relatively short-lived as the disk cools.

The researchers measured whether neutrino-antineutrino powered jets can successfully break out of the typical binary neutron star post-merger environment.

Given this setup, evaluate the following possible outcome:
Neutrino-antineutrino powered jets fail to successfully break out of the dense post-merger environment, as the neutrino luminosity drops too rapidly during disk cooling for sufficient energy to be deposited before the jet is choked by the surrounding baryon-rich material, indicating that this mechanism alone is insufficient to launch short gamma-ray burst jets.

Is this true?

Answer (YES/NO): YES